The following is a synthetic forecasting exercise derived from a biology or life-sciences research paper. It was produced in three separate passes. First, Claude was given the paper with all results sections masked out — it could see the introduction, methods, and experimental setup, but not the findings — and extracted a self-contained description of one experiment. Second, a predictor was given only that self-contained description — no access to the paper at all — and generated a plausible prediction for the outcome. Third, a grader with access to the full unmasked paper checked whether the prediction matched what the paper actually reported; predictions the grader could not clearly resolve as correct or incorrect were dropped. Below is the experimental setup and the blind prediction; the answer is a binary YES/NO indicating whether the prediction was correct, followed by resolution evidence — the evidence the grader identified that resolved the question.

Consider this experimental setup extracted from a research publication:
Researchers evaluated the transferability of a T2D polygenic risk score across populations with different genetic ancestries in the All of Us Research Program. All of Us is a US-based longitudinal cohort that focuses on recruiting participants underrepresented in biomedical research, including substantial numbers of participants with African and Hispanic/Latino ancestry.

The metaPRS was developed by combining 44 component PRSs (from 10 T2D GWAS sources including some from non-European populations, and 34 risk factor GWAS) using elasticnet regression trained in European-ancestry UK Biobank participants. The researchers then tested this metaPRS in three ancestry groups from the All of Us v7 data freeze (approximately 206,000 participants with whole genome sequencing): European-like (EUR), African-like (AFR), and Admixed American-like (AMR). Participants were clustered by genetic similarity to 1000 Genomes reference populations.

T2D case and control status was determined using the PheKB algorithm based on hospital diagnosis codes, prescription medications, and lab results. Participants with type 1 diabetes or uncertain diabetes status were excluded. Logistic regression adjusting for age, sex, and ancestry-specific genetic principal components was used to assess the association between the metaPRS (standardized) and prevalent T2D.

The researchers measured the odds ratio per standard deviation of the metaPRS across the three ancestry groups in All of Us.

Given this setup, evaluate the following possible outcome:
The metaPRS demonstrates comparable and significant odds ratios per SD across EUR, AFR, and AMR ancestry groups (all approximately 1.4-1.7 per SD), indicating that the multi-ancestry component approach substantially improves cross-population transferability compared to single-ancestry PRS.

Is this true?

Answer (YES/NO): NO